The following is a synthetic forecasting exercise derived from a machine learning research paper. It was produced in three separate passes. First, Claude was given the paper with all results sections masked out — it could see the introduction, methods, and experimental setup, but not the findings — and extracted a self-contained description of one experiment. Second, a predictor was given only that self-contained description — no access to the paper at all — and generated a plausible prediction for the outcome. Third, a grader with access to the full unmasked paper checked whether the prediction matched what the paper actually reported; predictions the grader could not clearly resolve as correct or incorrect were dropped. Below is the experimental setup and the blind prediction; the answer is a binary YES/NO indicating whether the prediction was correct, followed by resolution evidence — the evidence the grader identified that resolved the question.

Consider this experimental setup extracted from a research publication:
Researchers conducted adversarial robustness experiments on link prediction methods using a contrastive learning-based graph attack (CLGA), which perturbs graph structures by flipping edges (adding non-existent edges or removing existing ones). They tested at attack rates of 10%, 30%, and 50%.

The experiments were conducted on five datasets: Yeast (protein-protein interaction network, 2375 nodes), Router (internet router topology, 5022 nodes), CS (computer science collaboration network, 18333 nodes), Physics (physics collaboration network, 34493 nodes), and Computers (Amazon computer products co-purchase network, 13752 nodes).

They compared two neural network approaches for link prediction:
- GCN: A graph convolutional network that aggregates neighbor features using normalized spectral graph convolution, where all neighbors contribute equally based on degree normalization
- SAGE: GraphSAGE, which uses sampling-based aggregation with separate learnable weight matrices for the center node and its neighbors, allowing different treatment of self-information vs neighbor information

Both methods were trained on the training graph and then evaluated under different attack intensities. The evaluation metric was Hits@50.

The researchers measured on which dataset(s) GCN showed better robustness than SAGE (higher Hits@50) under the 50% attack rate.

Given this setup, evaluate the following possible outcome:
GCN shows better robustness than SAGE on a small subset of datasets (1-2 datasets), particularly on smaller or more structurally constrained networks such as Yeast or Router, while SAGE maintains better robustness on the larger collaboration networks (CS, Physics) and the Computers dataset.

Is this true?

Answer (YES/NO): NO